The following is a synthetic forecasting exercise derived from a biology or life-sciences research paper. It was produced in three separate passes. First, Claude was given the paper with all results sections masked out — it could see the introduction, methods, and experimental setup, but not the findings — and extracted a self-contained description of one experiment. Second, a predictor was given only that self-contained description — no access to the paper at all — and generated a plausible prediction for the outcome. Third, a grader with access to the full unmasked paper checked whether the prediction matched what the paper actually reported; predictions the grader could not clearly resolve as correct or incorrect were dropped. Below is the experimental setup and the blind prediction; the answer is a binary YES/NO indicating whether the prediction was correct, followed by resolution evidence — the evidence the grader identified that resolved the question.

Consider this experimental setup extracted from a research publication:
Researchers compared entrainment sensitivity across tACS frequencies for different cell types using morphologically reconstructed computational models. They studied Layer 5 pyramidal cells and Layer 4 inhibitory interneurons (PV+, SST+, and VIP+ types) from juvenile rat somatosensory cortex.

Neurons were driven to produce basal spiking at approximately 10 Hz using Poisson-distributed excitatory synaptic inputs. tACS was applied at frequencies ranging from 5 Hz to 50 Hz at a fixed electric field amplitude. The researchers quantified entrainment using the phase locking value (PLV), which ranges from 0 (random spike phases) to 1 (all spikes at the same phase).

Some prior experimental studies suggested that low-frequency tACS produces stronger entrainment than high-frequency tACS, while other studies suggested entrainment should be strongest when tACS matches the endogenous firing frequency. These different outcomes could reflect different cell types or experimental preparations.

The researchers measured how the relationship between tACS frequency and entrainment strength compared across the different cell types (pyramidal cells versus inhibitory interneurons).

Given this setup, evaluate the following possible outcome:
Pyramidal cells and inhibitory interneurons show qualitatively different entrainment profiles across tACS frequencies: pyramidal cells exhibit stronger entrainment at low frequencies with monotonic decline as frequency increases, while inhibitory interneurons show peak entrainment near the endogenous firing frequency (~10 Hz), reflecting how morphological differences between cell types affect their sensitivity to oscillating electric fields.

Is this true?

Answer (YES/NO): NO